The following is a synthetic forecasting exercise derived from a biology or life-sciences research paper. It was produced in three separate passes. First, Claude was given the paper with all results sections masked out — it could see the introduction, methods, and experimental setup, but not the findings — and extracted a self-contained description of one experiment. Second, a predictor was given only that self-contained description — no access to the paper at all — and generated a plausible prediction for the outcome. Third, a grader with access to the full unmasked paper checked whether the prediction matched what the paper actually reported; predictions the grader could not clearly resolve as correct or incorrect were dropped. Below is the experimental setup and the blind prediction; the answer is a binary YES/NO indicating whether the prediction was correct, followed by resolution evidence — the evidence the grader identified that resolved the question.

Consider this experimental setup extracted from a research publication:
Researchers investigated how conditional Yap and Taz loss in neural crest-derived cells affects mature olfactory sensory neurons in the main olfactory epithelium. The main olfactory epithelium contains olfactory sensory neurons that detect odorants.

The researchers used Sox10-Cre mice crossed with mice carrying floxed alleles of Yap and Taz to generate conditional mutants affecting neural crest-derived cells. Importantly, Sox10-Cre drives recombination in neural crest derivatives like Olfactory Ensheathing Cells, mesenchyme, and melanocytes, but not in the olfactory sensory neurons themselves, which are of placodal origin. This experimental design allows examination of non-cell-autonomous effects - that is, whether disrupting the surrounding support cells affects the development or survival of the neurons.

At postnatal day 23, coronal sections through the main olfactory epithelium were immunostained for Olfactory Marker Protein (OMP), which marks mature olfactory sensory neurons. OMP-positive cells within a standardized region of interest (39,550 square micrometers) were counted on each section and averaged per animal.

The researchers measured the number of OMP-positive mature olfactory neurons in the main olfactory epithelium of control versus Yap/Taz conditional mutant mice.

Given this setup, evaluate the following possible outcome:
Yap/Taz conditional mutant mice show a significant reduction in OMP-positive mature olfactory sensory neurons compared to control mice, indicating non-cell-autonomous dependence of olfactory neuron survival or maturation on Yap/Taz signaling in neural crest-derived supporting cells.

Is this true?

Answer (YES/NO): YES